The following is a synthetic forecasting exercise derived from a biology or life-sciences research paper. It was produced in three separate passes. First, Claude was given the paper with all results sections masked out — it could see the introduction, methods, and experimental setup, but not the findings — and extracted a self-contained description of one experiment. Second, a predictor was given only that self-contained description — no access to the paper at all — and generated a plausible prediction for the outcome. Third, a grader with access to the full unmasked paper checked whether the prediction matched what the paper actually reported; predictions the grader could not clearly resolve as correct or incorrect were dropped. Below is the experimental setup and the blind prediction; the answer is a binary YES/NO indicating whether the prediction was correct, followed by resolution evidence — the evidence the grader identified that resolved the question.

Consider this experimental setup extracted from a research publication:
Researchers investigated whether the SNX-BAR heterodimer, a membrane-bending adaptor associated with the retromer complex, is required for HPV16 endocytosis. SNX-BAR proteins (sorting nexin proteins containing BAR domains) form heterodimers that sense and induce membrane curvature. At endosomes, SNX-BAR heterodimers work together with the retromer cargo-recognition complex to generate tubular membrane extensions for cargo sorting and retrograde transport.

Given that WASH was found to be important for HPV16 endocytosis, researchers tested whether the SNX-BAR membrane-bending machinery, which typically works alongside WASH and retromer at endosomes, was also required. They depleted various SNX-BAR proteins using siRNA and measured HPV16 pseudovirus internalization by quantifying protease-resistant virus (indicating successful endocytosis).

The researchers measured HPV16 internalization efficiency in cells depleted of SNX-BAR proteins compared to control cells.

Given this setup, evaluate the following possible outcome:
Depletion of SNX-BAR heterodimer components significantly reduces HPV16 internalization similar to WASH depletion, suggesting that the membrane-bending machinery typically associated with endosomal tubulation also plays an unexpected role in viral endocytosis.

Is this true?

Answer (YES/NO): NO